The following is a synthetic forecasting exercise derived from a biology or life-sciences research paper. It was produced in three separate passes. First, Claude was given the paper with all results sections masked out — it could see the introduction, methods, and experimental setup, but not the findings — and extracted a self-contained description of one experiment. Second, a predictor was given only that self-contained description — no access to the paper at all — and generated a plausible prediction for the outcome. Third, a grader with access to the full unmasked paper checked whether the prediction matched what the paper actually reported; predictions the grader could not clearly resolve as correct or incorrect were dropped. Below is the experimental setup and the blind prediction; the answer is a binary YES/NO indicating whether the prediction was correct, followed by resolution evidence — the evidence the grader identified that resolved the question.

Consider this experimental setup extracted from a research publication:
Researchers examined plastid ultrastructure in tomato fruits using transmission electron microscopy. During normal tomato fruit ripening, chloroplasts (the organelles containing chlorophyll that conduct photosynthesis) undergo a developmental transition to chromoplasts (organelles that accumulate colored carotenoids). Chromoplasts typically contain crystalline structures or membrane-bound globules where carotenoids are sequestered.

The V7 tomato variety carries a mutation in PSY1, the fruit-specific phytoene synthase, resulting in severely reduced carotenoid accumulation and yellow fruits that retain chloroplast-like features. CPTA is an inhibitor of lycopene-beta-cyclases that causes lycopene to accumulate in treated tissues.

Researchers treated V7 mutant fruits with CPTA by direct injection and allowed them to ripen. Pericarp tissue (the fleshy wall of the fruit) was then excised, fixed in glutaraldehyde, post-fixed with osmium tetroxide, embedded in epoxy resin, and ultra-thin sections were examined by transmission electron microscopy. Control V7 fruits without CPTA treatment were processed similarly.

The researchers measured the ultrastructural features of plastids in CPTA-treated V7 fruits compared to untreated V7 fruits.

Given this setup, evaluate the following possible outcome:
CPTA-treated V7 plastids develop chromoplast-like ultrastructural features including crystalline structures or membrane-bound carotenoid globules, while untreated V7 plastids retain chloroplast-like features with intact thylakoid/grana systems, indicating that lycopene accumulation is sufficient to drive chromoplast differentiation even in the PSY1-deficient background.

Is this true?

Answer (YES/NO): NO